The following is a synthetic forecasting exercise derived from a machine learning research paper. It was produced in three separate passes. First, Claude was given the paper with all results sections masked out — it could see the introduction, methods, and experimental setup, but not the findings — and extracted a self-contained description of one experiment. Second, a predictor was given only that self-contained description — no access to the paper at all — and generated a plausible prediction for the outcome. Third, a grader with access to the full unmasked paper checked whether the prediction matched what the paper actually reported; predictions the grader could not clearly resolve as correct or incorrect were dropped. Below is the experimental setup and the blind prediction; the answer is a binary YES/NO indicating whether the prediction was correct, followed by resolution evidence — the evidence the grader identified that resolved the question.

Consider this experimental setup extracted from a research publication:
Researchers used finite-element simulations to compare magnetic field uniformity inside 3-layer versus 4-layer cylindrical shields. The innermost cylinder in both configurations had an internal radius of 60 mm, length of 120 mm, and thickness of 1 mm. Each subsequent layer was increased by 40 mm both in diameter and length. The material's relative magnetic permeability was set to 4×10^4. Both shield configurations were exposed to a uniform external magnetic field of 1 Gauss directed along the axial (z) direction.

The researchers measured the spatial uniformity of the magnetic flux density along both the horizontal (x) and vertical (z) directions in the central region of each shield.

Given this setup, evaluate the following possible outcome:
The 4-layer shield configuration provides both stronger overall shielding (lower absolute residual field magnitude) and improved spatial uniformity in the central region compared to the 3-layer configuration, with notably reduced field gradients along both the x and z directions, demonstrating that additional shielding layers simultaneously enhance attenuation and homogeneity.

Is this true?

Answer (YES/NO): NO